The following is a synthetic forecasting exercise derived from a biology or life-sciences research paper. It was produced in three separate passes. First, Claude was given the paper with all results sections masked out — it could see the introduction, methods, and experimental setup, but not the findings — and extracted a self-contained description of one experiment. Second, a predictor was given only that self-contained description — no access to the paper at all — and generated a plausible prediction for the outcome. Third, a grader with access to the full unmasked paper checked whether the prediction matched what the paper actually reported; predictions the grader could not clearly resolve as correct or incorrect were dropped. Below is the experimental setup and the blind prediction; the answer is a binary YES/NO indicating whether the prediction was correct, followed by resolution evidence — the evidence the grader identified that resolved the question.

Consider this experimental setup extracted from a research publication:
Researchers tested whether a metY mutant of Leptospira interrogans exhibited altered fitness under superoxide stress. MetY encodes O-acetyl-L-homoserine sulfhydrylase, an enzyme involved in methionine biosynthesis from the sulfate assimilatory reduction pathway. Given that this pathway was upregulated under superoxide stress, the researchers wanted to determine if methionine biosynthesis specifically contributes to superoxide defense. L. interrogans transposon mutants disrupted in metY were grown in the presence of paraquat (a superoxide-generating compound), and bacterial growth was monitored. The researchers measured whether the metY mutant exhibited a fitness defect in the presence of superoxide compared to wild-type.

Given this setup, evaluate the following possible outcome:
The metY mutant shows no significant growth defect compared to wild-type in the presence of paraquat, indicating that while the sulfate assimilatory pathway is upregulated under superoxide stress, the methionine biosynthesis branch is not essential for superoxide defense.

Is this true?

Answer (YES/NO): YES